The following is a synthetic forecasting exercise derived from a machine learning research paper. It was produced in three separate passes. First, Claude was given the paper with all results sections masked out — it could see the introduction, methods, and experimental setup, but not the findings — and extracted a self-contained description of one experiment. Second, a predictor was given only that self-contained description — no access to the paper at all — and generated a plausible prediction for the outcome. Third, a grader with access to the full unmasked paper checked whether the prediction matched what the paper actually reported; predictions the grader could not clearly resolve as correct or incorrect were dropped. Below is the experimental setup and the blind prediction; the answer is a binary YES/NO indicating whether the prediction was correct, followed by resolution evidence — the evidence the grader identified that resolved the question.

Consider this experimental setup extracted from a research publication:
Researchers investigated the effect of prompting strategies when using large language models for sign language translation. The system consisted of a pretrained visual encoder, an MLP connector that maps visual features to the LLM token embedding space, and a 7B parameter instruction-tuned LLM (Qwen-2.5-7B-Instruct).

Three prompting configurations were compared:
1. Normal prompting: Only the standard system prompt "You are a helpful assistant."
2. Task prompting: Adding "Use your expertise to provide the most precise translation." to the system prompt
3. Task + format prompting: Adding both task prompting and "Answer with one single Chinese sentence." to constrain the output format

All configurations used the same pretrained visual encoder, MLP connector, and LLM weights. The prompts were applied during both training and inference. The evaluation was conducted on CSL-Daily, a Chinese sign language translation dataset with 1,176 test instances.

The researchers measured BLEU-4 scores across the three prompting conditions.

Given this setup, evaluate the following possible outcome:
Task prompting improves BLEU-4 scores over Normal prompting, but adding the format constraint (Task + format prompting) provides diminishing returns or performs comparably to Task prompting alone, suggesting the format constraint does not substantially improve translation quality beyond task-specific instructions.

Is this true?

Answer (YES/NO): YES